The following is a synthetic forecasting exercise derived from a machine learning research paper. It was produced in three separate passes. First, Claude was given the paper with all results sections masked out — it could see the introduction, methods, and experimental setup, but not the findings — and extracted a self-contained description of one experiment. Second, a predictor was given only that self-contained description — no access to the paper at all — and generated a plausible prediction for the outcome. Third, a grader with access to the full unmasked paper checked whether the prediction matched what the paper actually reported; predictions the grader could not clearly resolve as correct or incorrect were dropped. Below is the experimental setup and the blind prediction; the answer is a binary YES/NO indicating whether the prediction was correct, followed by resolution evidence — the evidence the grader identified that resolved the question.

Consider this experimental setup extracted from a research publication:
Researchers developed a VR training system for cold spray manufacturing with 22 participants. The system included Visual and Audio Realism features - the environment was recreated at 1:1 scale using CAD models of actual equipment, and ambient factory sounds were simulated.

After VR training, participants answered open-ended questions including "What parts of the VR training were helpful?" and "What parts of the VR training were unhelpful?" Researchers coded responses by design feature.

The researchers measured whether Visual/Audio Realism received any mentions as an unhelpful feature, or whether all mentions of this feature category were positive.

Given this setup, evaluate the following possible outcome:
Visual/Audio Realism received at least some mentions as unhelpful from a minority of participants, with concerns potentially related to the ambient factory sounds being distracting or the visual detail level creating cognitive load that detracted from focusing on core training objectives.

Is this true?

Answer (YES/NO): NO